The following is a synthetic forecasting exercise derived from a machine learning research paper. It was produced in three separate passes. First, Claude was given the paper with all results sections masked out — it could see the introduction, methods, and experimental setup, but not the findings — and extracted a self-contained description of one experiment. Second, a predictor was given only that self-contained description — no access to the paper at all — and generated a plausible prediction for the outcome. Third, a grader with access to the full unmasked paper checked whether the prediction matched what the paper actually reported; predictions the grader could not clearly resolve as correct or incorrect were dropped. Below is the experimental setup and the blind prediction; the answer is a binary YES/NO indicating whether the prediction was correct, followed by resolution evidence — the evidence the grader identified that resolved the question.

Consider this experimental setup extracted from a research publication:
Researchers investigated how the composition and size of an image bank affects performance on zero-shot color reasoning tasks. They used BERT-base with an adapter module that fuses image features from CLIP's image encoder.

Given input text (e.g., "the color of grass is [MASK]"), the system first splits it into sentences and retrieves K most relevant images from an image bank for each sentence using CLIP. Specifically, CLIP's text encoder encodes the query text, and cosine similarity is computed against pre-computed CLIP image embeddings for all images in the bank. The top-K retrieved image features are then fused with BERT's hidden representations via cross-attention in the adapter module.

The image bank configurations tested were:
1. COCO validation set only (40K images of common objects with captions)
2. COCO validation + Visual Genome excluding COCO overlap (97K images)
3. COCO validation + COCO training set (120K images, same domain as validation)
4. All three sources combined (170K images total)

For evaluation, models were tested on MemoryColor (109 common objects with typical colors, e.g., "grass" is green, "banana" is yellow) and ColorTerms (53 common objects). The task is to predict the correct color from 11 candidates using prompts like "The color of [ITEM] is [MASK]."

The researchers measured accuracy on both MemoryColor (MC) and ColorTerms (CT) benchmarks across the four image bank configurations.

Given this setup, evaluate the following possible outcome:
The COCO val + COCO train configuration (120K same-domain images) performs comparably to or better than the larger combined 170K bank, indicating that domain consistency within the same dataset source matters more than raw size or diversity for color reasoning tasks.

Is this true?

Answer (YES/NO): NO